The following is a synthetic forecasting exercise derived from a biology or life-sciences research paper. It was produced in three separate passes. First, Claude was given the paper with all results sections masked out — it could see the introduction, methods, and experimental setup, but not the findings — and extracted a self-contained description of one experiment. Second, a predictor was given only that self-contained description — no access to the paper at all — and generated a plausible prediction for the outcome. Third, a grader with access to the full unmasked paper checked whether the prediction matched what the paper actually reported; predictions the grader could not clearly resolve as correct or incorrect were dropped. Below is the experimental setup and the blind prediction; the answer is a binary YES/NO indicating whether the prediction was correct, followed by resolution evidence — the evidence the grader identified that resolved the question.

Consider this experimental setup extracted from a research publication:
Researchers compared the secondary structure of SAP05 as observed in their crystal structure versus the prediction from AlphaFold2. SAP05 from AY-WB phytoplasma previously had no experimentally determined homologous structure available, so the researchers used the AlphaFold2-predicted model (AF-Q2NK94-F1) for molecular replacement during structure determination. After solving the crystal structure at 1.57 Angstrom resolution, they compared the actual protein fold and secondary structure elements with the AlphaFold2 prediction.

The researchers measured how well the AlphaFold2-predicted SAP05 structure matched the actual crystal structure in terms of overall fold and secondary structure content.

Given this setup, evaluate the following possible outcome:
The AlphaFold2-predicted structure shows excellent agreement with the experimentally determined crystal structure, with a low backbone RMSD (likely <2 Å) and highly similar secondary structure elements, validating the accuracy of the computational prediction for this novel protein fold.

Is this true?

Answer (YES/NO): NO